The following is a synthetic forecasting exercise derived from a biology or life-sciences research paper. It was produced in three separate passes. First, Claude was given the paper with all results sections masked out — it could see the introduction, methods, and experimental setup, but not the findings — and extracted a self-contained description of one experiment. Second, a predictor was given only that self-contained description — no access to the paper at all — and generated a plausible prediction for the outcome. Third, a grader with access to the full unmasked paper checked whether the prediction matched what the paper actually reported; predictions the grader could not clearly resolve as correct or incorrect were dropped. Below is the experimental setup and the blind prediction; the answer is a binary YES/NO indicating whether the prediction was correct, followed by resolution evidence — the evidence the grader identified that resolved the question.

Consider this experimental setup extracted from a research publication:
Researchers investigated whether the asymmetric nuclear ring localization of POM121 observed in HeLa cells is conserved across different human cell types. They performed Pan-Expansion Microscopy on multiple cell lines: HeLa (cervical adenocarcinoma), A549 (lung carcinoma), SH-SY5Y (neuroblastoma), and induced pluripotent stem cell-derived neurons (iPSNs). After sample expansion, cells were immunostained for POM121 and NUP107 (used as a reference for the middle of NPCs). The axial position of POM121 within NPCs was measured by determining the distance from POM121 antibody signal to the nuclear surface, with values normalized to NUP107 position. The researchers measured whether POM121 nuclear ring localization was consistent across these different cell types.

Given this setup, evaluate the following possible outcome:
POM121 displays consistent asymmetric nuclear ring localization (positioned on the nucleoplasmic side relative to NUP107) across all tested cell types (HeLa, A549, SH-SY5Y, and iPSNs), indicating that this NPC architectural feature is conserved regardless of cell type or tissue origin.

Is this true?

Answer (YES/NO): YES